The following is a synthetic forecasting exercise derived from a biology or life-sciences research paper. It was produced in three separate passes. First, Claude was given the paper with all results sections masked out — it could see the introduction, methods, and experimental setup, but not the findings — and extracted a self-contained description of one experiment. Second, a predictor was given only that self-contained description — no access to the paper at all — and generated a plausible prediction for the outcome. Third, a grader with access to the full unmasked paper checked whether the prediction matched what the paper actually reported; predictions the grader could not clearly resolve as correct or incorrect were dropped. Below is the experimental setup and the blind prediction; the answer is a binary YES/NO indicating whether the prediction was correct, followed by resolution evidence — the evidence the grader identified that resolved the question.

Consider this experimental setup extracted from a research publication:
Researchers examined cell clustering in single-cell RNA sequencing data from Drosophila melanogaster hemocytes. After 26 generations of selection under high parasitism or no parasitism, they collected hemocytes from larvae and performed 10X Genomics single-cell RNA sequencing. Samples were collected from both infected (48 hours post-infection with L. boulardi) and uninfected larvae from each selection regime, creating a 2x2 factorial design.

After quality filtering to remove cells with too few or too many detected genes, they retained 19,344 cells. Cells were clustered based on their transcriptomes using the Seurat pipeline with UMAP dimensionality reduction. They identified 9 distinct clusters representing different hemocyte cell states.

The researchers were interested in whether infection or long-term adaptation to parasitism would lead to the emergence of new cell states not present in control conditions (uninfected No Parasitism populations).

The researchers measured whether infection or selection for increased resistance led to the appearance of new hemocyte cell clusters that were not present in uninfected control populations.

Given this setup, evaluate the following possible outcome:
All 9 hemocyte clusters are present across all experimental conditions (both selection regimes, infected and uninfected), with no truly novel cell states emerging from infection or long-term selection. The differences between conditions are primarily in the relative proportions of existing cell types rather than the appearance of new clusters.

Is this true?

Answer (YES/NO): YES